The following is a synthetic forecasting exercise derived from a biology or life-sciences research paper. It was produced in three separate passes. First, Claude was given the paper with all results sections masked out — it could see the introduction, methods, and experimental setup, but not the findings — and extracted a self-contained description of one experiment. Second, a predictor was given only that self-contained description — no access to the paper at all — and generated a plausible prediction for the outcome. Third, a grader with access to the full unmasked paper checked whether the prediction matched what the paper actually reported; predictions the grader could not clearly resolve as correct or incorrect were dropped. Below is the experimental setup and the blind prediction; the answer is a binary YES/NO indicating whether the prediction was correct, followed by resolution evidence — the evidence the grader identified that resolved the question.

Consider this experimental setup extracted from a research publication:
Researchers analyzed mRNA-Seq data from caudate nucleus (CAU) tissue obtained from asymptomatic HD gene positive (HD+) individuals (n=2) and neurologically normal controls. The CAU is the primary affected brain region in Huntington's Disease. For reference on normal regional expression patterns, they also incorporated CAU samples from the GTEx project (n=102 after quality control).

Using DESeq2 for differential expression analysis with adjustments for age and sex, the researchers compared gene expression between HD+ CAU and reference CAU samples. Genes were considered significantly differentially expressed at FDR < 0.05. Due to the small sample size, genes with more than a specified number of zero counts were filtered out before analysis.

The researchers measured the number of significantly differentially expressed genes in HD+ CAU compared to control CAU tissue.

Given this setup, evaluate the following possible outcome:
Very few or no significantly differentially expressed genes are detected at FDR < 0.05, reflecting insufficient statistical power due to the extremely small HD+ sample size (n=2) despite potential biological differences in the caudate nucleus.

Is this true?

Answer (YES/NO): NO